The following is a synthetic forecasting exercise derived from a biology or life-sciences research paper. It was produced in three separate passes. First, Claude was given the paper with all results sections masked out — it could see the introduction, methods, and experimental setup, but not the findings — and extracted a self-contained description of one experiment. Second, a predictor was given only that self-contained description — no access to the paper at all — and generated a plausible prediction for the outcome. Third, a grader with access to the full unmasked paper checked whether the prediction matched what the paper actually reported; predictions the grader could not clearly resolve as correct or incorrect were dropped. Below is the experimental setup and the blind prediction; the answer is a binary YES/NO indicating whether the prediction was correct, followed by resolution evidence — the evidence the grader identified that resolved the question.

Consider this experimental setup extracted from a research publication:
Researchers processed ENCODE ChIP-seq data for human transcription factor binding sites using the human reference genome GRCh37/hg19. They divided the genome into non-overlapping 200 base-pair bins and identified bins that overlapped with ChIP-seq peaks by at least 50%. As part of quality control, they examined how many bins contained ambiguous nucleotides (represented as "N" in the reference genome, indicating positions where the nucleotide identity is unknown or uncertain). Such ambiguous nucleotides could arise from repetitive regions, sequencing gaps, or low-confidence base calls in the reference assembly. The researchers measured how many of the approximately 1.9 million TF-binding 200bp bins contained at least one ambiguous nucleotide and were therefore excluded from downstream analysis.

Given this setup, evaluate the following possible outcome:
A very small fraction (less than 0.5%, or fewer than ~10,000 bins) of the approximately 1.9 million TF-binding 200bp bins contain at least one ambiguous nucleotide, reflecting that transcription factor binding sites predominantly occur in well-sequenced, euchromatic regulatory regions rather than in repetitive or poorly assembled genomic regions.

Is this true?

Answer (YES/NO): YES